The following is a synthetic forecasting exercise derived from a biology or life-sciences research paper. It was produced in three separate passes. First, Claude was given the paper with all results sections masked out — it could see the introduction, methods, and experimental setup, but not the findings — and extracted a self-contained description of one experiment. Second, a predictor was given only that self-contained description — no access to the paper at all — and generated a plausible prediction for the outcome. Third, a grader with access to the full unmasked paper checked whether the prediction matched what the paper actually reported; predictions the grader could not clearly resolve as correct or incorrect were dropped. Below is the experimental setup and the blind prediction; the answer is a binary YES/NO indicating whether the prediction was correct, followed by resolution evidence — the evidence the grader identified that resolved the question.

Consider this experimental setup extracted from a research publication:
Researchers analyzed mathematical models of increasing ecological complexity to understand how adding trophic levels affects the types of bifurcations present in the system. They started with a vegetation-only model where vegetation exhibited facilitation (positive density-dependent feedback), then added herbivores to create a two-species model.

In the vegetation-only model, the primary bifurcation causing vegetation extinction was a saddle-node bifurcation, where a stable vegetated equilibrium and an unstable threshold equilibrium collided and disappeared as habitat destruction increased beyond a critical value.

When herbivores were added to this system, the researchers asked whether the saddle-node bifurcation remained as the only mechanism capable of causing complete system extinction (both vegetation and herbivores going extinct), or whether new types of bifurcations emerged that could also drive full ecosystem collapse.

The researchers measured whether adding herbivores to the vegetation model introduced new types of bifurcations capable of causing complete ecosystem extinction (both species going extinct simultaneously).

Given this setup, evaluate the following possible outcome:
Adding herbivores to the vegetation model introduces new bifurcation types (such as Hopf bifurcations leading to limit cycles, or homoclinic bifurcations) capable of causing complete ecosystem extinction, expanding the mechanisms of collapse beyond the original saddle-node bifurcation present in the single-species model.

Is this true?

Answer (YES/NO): NO